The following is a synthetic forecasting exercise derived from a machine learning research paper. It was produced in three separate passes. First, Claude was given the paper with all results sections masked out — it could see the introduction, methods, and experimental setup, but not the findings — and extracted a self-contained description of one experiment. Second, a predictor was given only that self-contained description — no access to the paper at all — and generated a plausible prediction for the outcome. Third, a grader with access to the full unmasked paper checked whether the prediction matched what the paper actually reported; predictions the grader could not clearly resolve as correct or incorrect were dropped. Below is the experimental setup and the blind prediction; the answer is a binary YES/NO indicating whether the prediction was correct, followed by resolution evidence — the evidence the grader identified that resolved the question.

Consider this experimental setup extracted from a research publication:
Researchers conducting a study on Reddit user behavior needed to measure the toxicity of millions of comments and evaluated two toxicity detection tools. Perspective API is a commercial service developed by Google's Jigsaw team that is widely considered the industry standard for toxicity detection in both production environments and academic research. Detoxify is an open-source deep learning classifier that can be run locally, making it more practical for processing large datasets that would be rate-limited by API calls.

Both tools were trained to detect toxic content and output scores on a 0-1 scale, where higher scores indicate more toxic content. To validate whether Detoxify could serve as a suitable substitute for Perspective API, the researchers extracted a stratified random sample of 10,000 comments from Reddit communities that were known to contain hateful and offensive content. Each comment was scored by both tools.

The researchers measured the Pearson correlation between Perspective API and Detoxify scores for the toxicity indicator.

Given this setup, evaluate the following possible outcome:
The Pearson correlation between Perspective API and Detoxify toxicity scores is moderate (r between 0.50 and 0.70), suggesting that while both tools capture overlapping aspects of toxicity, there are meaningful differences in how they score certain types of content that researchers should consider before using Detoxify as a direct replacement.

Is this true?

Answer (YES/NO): NO